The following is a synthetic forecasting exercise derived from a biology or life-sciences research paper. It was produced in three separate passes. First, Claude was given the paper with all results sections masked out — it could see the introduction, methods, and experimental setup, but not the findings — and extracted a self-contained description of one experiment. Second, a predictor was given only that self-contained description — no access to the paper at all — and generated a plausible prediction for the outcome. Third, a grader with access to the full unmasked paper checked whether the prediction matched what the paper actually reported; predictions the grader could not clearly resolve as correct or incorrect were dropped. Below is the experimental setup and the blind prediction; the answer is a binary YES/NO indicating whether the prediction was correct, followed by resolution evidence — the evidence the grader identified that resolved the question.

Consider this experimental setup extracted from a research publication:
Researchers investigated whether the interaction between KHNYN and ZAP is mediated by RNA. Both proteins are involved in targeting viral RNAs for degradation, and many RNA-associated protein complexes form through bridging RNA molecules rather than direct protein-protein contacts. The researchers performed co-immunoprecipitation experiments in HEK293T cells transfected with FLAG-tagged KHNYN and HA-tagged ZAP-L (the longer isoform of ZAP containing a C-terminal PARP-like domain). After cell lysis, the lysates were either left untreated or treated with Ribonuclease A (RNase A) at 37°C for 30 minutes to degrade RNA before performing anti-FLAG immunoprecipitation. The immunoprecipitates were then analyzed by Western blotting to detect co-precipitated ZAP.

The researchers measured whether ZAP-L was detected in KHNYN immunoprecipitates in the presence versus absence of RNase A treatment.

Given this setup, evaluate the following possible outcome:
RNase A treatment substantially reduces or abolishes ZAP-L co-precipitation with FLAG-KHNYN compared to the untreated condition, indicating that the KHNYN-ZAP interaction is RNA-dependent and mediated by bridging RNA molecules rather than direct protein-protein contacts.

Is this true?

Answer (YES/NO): NO